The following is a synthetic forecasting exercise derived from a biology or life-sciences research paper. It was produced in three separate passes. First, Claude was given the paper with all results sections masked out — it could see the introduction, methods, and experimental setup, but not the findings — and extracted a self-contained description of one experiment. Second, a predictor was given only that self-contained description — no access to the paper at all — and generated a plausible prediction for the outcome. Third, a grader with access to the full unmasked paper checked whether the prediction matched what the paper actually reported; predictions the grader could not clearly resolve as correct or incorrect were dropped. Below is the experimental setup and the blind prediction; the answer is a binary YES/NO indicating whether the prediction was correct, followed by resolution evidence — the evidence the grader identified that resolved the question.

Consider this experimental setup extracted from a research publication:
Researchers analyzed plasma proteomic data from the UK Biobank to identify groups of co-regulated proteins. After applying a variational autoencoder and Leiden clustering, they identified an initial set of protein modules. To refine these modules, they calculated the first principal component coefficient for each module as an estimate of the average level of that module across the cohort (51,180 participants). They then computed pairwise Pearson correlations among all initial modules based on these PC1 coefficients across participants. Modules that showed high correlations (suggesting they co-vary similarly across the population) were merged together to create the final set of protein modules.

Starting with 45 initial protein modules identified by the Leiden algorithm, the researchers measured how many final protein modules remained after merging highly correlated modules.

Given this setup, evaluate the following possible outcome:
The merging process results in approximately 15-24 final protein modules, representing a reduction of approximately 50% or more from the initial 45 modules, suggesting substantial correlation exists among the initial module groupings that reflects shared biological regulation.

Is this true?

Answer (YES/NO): NO